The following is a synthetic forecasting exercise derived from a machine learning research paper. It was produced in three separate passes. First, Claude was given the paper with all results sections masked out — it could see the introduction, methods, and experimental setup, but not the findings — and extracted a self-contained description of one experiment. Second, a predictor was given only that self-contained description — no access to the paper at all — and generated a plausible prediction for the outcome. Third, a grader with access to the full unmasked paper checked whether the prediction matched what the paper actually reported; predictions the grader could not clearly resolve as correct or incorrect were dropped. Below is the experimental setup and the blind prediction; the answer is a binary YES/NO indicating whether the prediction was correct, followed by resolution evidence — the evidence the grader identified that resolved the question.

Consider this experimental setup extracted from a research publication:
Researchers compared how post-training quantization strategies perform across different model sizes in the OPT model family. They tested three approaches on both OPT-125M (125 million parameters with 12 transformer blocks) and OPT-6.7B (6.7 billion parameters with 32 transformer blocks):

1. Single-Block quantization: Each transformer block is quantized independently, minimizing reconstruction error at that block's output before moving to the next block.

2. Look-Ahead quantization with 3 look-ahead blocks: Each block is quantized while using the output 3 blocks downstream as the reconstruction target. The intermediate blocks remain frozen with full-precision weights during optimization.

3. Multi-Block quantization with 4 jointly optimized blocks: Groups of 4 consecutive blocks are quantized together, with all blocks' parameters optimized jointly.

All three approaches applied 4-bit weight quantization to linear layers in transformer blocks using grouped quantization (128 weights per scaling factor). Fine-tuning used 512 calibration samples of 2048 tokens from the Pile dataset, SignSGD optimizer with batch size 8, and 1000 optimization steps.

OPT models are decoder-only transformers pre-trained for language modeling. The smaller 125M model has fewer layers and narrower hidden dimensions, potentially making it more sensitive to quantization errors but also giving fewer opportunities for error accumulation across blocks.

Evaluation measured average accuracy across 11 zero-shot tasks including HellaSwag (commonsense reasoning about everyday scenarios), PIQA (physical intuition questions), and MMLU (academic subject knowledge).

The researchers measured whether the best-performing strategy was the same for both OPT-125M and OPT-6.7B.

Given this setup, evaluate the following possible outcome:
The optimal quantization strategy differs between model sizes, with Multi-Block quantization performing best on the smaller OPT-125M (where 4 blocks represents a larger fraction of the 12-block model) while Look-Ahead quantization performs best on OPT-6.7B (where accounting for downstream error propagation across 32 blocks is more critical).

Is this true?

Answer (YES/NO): NO